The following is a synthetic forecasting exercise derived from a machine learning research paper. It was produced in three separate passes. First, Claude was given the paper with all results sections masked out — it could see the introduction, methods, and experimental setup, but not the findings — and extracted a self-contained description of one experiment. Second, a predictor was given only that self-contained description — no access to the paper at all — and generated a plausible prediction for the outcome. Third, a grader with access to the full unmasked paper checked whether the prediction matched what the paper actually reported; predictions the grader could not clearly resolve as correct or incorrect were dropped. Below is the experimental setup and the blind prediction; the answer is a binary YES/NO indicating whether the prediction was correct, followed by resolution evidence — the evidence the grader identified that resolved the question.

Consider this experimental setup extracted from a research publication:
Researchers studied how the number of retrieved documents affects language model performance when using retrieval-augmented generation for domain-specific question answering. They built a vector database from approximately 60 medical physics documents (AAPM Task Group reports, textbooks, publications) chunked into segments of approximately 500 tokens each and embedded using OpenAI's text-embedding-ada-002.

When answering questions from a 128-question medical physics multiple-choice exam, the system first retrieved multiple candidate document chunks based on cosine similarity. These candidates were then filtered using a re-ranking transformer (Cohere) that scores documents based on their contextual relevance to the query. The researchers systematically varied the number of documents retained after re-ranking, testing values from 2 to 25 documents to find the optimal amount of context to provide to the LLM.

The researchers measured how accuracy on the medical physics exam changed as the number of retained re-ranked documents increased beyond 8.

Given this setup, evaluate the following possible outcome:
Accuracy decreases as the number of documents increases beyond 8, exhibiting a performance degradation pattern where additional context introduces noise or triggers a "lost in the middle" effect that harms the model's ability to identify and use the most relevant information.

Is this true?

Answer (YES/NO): NO